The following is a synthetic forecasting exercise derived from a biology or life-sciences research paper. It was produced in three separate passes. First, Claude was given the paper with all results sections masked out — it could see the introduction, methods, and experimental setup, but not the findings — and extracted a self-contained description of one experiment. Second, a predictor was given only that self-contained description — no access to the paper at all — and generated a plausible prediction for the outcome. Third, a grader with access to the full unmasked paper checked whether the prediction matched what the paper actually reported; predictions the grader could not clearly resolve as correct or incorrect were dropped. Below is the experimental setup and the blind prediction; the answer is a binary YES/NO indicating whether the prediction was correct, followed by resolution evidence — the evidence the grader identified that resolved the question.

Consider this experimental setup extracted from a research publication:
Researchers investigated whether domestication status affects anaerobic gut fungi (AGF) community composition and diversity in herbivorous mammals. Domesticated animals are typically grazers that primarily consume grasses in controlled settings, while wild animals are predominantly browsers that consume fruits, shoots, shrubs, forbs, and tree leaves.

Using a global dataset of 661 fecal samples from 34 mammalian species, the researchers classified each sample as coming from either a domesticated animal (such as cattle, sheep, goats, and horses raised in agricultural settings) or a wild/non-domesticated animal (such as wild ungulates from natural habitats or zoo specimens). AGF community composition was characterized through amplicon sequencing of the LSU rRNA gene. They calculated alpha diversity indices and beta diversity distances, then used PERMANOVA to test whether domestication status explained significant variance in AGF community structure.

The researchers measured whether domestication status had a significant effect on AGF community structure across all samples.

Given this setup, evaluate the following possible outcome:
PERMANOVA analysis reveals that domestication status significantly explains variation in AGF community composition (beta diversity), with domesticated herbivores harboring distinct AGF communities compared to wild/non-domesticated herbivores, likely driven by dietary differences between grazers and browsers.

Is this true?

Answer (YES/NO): NO